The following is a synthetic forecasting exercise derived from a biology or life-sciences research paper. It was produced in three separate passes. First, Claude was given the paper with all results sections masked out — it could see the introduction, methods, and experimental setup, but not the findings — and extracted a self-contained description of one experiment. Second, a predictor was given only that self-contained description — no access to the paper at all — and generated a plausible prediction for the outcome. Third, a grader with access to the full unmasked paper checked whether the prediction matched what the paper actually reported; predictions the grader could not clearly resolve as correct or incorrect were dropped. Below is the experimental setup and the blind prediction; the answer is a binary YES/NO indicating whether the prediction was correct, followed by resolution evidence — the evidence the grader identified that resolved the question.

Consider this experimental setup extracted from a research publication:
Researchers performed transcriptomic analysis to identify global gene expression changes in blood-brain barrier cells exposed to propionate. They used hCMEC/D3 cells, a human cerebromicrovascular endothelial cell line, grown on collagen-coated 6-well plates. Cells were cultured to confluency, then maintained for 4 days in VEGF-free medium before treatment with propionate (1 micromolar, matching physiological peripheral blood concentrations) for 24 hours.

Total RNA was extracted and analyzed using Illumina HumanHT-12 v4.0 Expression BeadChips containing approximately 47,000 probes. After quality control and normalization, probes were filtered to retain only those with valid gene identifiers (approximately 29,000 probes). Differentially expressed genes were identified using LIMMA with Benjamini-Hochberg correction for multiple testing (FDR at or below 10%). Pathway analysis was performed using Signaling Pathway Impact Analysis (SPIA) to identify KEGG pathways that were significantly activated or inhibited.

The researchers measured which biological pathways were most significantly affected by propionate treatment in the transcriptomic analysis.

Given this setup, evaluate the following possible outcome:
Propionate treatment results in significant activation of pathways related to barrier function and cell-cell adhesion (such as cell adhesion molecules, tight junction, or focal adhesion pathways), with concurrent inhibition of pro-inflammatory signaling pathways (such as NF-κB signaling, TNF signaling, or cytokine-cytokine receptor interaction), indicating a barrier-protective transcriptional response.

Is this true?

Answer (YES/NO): NO